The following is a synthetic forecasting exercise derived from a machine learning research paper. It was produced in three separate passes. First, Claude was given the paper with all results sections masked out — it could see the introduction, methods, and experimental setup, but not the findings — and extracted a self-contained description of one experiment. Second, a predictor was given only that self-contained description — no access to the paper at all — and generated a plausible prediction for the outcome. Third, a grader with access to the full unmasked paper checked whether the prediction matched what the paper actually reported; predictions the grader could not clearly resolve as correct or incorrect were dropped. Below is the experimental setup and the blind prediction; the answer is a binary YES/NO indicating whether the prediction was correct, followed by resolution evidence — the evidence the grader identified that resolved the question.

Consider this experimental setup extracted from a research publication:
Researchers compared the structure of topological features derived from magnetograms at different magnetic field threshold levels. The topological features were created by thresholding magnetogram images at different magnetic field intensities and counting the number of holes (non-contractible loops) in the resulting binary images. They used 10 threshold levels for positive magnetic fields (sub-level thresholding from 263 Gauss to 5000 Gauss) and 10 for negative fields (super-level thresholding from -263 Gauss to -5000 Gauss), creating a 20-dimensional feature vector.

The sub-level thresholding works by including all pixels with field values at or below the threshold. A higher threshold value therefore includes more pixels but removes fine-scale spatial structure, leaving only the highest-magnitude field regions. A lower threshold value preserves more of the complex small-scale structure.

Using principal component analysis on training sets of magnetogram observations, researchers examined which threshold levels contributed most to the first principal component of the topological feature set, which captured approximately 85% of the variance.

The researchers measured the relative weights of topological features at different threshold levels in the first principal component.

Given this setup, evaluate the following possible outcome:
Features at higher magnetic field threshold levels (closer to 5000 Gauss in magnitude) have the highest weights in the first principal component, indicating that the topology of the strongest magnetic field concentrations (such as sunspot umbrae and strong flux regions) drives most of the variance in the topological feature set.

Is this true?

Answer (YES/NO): NO